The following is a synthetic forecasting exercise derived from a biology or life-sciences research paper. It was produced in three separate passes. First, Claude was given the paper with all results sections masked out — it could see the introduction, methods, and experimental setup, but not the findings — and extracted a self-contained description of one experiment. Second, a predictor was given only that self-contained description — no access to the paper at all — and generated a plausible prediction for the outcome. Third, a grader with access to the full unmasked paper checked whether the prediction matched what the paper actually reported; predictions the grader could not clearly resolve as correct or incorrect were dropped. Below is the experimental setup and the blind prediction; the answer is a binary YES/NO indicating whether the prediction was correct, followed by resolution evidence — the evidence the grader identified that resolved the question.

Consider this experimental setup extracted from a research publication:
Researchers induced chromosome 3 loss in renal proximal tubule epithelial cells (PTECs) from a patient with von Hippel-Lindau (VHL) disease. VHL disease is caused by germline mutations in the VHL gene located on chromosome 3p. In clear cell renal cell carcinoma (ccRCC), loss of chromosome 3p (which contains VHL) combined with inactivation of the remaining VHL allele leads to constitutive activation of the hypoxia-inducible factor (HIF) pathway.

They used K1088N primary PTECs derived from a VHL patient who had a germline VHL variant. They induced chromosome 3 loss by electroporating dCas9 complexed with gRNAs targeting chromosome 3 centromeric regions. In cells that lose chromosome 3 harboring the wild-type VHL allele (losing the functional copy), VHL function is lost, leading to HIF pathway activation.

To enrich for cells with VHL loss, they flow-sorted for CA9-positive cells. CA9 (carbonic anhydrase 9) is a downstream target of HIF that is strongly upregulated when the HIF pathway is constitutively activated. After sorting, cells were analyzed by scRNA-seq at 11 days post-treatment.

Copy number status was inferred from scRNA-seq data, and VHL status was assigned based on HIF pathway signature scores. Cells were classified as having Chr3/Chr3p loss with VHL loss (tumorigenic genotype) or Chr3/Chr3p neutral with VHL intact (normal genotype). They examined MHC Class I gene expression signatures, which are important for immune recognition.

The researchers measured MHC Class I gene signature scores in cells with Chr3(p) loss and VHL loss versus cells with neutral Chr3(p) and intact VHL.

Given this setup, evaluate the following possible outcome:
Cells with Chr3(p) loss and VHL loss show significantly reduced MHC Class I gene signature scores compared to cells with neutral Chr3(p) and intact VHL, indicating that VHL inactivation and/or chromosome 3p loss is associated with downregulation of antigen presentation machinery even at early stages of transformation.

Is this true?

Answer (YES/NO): NO